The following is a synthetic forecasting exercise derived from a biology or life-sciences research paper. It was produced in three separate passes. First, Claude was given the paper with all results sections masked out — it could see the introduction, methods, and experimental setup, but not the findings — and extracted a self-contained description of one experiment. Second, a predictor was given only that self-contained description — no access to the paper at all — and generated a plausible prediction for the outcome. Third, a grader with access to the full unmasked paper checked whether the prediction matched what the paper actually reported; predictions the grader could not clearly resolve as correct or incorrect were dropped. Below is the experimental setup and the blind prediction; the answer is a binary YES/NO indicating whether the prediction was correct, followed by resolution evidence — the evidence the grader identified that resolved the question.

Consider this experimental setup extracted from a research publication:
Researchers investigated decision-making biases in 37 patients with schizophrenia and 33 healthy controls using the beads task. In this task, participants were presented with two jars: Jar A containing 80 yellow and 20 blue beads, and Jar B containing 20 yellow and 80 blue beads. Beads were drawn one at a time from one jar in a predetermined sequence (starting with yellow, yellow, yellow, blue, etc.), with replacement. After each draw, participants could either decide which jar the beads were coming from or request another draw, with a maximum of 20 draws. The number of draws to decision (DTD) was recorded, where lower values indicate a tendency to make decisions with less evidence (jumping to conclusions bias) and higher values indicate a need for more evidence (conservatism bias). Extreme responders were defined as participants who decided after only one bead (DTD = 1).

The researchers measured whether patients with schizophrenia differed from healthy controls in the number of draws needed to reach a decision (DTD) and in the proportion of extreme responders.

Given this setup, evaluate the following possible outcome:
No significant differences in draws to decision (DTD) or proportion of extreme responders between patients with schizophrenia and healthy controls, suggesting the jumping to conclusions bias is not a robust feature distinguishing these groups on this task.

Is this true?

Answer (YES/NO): YES